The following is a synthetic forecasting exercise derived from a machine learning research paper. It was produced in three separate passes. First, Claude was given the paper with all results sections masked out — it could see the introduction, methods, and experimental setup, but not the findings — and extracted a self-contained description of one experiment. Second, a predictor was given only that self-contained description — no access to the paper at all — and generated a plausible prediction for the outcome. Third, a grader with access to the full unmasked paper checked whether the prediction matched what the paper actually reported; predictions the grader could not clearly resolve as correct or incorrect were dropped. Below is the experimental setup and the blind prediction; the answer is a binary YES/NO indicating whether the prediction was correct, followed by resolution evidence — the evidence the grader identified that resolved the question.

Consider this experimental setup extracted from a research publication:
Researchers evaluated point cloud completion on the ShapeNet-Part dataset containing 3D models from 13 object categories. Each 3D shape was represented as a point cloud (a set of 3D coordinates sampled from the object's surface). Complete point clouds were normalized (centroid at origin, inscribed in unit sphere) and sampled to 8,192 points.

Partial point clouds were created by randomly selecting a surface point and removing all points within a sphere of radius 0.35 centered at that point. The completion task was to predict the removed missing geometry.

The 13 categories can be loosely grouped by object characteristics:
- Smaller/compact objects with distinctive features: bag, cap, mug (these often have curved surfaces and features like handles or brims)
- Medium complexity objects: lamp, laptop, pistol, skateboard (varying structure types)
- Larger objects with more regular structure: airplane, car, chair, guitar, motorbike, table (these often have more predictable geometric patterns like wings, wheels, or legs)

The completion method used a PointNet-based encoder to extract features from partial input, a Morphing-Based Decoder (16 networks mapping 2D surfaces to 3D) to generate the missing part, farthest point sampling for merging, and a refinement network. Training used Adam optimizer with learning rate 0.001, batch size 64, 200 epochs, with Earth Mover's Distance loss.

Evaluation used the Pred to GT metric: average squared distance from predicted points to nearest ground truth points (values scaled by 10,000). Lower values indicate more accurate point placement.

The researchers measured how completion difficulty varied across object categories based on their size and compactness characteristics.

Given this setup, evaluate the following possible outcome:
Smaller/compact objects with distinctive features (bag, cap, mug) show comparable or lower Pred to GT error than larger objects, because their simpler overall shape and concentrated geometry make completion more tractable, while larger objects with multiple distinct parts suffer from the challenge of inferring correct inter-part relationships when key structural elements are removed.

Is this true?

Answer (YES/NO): NO